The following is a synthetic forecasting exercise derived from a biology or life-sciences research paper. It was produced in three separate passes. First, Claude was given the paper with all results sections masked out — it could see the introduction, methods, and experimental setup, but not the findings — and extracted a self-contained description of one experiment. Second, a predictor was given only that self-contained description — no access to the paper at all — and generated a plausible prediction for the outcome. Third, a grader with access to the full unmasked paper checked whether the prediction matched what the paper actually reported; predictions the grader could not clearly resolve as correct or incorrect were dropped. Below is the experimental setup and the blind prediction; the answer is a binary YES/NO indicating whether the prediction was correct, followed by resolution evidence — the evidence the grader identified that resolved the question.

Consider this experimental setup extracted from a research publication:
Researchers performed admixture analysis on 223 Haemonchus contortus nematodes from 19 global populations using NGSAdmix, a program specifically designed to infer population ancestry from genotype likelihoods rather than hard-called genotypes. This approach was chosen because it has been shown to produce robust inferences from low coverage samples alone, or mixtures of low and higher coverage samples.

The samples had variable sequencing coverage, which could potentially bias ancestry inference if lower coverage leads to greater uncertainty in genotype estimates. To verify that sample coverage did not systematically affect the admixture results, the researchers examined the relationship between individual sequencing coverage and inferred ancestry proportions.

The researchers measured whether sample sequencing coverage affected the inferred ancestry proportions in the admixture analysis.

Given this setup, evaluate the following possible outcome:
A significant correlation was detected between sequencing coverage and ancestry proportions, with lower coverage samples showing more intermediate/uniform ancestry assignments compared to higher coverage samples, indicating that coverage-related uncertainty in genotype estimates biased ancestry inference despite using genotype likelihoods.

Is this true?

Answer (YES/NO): NO